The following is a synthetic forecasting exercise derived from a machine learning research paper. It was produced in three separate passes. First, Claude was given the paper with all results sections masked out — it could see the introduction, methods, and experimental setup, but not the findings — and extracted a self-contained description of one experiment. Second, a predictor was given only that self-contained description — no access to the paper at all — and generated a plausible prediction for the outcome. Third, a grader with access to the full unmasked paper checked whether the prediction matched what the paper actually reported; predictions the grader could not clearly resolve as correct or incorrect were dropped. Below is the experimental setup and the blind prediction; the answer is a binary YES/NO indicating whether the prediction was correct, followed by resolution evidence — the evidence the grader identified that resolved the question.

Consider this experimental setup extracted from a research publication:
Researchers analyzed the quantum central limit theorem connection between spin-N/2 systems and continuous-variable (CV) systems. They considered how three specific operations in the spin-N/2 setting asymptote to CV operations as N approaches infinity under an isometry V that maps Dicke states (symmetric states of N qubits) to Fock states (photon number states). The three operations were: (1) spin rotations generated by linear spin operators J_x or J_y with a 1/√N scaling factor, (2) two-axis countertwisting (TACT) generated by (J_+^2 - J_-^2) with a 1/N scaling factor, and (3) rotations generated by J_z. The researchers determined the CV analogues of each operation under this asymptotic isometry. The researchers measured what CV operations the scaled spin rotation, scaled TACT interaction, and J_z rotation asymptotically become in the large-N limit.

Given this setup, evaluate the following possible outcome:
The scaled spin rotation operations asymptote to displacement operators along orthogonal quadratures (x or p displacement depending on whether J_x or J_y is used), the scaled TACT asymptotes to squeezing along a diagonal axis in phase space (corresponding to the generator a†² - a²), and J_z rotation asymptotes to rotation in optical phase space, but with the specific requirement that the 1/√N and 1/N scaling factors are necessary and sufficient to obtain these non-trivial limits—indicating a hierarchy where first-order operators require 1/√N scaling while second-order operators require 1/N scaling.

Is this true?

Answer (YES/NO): NO